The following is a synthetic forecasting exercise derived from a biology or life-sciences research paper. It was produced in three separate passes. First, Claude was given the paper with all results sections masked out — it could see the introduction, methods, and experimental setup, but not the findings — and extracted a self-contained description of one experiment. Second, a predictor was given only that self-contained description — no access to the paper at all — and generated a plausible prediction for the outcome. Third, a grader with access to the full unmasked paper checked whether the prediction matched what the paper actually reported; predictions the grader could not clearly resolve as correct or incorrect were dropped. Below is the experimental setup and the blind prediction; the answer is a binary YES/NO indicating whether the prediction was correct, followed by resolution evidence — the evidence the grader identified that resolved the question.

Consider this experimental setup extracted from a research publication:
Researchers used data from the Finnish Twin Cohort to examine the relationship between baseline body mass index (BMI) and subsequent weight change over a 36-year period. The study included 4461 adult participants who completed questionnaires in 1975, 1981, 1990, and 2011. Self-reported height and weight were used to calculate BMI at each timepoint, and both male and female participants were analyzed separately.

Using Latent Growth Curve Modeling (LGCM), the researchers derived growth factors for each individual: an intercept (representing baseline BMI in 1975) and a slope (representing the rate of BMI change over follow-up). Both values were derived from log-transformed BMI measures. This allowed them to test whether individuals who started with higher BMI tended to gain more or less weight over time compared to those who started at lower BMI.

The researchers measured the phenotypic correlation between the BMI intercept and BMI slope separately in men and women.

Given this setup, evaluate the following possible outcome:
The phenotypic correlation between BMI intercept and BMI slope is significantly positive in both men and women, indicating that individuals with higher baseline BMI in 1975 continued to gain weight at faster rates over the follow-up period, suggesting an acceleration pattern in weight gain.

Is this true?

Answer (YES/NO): NO